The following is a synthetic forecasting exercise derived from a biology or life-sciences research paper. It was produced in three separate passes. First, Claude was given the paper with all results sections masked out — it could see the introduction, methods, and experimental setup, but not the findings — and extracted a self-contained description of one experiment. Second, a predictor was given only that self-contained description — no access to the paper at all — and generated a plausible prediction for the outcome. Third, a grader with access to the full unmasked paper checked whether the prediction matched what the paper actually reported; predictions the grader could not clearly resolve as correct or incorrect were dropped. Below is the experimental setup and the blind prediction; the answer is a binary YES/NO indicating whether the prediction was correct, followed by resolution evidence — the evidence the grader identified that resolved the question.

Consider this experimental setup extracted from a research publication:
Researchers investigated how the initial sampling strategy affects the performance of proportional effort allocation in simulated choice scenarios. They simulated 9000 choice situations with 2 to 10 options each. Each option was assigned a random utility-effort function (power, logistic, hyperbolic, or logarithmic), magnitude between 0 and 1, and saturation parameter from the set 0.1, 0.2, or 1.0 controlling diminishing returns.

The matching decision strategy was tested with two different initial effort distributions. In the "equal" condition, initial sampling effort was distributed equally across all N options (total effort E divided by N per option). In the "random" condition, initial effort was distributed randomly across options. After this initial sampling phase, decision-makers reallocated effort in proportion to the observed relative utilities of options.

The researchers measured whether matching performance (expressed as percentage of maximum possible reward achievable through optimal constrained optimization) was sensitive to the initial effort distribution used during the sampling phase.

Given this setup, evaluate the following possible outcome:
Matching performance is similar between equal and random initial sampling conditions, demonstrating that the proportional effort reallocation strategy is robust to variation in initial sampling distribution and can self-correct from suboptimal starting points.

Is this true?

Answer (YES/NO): NO